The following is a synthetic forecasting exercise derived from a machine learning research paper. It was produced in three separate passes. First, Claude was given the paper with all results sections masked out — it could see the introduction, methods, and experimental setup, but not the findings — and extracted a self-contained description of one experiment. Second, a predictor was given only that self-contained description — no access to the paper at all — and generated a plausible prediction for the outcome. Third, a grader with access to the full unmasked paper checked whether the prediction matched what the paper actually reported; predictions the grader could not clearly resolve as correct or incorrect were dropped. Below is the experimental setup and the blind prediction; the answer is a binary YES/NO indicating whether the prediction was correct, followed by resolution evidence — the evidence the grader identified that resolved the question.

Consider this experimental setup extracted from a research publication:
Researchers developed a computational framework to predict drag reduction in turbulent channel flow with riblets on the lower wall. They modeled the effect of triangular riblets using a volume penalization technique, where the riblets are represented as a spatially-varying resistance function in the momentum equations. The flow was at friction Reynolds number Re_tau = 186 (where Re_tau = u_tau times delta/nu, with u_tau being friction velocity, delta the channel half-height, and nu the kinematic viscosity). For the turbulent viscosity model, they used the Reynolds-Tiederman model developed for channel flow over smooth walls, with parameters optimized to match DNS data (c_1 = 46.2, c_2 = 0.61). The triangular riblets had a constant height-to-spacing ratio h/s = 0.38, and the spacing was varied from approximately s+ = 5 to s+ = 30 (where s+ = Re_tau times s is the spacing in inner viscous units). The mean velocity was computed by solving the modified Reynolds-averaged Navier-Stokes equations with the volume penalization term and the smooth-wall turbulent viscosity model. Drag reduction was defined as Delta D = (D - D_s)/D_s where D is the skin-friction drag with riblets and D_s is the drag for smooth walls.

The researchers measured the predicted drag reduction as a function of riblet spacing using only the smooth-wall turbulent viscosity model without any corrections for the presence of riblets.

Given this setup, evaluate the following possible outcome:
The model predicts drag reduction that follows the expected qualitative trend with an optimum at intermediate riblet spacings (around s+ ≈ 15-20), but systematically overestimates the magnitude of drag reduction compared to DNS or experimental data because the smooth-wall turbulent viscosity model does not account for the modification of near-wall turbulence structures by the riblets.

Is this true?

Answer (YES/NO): NO